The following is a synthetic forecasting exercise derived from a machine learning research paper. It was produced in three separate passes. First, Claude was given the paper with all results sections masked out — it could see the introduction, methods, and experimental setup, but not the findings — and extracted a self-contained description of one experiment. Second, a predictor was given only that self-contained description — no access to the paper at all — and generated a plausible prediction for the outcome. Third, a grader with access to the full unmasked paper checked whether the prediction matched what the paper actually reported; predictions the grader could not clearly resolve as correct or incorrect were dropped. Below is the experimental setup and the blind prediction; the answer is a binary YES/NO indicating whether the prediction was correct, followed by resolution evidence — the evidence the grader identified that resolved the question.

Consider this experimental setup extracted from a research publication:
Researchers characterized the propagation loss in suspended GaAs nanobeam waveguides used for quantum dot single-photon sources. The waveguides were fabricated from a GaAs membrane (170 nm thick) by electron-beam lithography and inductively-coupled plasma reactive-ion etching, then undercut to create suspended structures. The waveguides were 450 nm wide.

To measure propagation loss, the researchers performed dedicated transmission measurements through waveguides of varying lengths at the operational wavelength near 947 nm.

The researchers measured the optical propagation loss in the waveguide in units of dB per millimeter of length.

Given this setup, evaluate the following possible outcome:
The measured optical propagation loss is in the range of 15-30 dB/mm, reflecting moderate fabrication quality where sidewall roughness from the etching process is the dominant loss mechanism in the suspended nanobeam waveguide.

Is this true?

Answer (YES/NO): NO